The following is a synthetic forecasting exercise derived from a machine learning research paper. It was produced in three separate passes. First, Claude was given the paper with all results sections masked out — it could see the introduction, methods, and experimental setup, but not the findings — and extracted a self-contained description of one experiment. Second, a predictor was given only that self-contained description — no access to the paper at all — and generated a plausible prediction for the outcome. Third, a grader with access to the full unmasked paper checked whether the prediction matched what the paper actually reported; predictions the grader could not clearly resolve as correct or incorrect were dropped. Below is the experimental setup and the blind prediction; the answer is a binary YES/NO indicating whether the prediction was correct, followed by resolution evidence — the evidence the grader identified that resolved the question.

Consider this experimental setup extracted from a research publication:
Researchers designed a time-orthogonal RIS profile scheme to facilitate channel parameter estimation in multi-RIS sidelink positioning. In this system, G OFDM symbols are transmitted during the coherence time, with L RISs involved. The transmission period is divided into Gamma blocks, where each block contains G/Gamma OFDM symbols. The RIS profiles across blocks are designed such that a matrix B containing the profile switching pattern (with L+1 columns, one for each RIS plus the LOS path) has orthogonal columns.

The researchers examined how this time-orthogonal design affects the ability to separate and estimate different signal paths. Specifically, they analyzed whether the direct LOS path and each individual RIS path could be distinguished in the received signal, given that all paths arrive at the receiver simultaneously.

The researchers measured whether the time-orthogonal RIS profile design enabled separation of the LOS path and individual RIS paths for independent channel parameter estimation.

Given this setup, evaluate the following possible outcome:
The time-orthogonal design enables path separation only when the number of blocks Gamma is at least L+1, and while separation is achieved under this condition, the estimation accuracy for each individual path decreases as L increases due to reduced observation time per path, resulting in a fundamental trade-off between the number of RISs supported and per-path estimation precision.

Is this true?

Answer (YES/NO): NO